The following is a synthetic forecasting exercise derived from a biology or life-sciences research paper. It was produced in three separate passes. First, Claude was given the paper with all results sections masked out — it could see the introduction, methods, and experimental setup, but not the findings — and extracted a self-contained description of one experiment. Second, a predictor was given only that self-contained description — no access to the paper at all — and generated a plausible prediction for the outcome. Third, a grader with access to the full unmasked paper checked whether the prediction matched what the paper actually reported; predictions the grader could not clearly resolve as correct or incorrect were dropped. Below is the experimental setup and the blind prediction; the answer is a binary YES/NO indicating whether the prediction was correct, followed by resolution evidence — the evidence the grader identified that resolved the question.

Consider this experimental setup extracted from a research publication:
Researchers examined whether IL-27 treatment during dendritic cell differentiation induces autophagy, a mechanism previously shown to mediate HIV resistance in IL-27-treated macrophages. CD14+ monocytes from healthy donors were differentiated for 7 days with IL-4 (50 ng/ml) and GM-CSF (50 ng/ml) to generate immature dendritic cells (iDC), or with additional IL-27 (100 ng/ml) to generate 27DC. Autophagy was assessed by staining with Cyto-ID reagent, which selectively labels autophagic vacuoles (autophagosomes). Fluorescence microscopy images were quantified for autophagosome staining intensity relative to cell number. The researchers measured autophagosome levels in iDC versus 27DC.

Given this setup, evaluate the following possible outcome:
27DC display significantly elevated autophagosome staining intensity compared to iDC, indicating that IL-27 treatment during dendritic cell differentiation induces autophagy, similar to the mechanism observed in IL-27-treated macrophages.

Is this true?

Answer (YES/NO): NO